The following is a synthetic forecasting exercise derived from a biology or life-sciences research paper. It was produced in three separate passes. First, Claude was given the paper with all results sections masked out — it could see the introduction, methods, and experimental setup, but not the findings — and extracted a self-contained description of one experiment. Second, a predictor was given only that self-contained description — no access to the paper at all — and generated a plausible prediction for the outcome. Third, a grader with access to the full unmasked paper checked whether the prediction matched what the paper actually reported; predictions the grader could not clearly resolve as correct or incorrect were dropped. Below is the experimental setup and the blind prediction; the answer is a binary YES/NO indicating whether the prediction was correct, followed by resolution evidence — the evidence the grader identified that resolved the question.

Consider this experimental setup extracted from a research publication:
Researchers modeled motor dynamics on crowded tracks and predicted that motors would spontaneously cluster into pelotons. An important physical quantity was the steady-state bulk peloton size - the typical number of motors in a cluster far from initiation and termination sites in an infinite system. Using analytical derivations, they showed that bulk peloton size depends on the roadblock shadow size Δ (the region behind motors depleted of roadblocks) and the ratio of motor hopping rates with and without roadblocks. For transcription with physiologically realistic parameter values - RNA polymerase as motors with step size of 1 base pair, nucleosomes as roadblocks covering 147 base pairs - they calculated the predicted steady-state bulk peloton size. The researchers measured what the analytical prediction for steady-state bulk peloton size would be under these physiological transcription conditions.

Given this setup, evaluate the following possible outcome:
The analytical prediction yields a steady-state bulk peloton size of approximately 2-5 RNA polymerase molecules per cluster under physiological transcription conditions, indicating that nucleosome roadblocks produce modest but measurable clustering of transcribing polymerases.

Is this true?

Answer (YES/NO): NO